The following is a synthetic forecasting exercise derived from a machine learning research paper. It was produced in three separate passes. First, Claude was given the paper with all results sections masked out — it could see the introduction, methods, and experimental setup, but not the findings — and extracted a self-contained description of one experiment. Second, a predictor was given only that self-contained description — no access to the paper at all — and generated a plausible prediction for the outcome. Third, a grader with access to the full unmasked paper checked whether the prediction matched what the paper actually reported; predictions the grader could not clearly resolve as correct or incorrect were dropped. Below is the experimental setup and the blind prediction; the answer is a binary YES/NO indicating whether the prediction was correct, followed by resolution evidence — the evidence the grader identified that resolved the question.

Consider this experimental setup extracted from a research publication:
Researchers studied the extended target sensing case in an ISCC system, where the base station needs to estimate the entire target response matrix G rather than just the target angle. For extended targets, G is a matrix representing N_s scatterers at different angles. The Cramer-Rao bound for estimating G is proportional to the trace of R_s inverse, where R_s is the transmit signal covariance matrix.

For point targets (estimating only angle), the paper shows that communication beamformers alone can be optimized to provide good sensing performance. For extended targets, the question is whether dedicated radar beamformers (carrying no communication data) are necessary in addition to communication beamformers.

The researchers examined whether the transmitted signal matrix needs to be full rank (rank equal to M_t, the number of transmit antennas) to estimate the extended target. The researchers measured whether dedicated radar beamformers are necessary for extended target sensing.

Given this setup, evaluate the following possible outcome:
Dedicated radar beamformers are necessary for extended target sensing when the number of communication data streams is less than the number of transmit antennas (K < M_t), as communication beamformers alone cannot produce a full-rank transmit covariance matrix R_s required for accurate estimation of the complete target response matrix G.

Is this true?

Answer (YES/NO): YES